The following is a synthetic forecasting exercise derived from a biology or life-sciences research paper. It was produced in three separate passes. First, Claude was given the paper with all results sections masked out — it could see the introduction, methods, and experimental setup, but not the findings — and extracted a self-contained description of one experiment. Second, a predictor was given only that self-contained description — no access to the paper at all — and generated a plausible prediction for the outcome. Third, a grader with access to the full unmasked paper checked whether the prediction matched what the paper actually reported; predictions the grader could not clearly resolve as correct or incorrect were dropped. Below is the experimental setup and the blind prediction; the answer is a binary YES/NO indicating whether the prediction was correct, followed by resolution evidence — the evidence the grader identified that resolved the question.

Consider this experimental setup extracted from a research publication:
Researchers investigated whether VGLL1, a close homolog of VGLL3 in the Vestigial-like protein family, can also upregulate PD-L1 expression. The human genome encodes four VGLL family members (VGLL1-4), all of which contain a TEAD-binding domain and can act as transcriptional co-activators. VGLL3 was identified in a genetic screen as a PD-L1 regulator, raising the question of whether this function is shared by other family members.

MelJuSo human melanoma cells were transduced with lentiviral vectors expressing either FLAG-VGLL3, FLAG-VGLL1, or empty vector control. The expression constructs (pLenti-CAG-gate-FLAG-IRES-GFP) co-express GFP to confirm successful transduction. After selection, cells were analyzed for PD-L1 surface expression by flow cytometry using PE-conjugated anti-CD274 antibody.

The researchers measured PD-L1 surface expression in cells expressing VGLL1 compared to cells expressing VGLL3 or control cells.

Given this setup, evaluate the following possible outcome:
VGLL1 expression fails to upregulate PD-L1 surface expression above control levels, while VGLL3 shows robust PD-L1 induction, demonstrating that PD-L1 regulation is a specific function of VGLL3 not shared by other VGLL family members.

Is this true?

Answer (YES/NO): YES